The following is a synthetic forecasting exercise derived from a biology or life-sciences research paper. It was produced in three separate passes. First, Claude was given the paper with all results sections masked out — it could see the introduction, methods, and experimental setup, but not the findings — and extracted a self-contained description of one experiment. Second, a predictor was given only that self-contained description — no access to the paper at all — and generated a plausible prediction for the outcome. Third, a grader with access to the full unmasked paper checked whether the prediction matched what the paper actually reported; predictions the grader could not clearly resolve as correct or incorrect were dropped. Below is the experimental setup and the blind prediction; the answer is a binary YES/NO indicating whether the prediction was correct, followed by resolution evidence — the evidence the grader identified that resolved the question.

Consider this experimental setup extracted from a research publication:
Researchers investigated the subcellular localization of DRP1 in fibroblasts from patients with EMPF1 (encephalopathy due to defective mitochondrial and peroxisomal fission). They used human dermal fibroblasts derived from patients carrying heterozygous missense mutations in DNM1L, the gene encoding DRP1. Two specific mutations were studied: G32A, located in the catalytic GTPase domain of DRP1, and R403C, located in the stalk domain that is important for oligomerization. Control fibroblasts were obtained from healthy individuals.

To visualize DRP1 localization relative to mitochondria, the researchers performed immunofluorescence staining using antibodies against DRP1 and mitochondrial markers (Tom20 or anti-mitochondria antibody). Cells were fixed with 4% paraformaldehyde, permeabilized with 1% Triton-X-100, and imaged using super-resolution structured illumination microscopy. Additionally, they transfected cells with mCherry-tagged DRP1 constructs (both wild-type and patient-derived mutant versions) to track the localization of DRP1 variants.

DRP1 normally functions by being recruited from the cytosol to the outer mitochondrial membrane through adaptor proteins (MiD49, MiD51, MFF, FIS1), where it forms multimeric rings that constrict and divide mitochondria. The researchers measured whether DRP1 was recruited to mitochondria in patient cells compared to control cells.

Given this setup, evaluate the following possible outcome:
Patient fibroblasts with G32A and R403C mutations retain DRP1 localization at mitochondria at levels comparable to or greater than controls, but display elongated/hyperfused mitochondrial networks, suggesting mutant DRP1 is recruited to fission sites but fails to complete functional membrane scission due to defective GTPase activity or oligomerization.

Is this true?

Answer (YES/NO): YES